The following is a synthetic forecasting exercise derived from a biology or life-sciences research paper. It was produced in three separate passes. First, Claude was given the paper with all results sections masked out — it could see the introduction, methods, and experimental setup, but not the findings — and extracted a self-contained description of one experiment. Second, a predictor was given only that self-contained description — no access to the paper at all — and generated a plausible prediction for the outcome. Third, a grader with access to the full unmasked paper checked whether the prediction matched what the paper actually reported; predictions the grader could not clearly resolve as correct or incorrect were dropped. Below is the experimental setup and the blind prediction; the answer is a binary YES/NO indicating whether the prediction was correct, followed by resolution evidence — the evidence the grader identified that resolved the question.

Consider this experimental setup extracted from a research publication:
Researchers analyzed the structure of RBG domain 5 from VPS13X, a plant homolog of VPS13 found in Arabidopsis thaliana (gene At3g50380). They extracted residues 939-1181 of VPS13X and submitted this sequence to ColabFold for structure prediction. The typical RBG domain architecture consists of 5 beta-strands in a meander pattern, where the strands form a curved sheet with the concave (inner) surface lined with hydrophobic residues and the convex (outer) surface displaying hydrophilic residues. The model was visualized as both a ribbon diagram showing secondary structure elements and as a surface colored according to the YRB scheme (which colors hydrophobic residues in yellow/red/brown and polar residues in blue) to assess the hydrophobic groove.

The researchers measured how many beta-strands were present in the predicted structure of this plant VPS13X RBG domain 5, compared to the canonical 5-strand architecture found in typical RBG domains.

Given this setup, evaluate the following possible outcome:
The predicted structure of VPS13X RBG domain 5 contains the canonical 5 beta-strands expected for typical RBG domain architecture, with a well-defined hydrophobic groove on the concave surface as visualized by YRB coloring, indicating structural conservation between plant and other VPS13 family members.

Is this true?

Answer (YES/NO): NO